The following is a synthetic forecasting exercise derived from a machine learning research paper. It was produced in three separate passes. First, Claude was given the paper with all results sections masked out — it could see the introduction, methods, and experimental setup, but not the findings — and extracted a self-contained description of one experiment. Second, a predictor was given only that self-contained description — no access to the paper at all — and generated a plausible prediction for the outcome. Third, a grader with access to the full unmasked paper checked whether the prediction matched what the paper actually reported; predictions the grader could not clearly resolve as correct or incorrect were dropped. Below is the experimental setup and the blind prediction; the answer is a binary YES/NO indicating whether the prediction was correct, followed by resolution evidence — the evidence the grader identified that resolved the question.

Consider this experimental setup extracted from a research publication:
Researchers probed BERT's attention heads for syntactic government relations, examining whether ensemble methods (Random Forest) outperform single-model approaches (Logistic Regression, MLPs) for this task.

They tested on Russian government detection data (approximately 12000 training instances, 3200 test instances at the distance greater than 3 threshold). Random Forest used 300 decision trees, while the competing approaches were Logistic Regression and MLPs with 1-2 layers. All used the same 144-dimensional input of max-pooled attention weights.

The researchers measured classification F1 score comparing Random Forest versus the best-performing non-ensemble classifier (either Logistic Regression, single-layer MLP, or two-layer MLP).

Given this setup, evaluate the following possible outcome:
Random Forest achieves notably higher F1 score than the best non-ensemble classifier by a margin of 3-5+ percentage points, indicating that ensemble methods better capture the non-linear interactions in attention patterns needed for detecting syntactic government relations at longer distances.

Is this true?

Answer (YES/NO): NO